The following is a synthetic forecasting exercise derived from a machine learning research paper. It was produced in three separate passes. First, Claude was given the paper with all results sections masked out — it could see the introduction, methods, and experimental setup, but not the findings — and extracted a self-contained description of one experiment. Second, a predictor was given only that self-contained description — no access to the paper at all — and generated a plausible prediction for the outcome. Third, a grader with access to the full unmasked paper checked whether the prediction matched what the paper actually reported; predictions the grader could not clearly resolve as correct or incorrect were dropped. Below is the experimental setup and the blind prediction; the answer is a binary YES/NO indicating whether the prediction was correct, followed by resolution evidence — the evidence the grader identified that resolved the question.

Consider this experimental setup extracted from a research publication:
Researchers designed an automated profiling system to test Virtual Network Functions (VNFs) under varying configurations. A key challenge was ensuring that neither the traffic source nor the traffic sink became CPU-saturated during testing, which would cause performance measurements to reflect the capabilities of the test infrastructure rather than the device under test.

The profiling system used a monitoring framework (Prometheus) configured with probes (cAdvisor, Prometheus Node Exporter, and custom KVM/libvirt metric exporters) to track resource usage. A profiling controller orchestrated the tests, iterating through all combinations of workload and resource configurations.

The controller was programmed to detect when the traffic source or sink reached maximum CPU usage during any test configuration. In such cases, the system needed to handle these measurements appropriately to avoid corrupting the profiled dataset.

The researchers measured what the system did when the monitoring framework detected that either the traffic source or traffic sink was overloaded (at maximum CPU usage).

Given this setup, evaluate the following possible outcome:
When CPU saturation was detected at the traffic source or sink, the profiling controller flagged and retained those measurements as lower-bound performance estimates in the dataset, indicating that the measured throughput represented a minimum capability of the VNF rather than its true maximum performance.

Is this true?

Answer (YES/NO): NO